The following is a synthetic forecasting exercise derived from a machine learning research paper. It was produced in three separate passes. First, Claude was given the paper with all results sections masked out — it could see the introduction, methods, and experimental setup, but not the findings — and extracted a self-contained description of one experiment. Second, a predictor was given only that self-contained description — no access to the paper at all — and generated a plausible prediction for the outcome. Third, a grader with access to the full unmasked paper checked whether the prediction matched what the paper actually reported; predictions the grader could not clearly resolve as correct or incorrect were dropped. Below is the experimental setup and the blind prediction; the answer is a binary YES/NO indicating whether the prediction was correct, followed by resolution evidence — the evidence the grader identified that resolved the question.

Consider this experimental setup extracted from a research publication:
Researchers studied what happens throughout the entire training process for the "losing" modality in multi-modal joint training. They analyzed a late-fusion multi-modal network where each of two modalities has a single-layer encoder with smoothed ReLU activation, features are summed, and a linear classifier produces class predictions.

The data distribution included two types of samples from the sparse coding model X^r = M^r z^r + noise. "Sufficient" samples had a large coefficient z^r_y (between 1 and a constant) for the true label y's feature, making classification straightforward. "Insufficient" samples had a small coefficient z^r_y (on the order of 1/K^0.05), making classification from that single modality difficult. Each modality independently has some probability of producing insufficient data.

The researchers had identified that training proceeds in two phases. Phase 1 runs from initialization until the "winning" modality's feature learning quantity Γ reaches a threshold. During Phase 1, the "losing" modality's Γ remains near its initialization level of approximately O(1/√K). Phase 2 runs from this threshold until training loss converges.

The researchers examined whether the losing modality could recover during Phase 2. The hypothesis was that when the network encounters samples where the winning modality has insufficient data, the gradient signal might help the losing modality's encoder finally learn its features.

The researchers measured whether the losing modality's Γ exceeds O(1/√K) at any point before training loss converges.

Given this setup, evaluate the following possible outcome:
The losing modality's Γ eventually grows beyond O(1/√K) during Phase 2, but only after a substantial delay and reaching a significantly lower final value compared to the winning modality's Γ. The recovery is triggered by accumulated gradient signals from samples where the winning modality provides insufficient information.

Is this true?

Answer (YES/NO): NO